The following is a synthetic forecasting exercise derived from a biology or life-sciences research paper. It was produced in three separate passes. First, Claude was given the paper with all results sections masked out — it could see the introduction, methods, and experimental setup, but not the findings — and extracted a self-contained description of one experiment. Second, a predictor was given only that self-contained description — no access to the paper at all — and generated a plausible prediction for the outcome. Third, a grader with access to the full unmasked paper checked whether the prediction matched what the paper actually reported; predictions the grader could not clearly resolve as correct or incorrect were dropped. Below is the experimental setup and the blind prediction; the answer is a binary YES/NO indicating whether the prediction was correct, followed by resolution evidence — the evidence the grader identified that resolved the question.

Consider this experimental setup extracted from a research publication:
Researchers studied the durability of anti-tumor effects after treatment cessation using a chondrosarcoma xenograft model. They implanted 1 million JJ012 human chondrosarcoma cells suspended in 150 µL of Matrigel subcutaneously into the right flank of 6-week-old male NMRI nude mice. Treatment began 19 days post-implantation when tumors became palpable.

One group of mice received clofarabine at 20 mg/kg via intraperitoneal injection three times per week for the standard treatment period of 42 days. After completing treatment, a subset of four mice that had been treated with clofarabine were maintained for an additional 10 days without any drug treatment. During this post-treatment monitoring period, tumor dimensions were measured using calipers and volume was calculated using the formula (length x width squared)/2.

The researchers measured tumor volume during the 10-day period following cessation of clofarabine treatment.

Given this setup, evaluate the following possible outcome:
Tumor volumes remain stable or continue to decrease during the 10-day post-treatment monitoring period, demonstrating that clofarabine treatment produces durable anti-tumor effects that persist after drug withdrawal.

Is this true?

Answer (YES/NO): NO